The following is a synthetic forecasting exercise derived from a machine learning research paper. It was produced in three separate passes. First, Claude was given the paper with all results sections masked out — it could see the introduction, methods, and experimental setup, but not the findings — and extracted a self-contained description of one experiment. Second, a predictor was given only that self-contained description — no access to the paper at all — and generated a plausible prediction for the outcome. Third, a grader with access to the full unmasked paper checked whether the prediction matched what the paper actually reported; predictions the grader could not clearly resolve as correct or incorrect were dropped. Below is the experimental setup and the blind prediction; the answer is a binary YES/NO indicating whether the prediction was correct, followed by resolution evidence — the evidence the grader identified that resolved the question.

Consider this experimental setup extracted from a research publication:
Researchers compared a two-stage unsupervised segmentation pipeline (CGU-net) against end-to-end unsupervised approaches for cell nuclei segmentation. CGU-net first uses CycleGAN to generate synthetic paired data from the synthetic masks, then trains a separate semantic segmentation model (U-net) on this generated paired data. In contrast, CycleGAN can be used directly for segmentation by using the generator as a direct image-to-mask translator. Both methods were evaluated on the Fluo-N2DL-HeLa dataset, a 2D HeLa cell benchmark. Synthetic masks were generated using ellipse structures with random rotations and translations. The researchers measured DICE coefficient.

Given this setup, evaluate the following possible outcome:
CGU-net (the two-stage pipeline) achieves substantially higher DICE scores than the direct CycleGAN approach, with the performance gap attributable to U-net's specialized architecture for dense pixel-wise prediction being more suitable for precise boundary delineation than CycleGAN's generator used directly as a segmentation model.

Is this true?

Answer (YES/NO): NO